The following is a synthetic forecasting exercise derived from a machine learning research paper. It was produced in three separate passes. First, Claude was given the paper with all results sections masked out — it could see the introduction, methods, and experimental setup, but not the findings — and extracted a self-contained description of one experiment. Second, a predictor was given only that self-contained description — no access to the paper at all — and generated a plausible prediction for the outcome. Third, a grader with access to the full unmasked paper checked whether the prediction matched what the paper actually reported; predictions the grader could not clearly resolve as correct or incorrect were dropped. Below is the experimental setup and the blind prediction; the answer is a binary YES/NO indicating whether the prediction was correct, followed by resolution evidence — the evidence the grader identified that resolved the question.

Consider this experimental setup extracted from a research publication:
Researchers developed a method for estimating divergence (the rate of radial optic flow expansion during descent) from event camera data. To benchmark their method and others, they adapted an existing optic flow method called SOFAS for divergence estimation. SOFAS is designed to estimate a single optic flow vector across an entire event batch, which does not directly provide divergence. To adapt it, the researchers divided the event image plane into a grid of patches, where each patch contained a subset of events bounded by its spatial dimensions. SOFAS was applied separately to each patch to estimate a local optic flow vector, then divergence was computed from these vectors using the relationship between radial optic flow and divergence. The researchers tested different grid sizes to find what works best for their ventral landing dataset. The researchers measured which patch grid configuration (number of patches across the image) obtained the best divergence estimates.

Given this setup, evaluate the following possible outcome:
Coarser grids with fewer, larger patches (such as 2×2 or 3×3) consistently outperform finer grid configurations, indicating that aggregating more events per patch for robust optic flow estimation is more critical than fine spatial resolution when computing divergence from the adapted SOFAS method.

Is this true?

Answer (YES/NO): NO